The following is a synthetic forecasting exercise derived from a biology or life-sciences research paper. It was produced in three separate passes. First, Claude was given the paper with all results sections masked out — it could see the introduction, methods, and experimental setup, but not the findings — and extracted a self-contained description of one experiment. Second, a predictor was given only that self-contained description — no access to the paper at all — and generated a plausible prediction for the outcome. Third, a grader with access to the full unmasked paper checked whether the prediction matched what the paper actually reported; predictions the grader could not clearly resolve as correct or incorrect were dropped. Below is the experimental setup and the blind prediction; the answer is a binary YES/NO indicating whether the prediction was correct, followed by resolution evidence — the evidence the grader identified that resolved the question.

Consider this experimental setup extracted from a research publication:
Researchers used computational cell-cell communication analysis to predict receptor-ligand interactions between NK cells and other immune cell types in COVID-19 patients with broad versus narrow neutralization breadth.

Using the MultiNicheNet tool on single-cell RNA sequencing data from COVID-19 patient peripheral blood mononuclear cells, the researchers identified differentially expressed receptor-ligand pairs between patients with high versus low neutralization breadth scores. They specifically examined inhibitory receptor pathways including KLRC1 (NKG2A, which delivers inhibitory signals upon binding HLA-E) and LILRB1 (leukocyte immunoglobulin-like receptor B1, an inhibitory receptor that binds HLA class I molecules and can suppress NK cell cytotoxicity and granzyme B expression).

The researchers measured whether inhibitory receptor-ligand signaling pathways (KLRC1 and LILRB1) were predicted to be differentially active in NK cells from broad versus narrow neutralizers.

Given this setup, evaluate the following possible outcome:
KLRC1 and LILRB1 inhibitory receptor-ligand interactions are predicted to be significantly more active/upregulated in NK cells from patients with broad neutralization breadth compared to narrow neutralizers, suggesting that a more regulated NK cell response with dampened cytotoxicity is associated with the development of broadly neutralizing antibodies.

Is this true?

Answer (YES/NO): YES